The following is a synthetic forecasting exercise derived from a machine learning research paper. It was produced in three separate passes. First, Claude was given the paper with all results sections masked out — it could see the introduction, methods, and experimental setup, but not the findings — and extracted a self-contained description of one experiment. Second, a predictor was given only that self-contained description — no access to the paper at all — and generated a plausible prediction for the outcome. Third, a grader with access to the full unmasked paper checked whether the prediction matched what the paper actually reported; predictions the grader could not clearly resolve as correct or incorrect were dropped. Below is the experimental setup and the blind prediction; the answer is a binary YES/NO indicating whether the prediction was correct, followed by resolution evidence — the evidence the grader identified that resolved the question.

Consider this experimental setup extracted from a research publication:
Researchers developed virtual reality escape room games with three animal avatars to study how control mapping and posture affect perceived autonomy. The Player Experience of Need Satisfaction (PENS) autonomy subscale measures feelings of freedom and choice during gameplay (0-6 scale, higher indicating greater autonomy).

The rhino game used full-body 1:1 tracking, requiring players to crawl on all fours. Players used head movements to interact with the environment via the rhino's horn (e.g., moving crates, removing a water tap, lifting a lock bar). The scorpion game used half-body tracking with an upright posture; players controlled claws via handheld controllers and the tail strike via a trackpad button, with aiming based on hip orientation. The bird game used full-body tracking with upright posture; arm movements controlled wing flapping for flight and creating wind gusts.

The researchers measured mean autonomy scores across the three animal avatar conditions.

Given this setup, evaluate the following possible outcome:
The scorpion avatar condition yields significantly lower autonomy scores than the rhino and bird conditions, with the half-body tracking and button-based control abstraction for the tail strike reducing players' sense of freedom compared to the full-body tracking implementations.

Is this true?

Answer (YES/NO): NO